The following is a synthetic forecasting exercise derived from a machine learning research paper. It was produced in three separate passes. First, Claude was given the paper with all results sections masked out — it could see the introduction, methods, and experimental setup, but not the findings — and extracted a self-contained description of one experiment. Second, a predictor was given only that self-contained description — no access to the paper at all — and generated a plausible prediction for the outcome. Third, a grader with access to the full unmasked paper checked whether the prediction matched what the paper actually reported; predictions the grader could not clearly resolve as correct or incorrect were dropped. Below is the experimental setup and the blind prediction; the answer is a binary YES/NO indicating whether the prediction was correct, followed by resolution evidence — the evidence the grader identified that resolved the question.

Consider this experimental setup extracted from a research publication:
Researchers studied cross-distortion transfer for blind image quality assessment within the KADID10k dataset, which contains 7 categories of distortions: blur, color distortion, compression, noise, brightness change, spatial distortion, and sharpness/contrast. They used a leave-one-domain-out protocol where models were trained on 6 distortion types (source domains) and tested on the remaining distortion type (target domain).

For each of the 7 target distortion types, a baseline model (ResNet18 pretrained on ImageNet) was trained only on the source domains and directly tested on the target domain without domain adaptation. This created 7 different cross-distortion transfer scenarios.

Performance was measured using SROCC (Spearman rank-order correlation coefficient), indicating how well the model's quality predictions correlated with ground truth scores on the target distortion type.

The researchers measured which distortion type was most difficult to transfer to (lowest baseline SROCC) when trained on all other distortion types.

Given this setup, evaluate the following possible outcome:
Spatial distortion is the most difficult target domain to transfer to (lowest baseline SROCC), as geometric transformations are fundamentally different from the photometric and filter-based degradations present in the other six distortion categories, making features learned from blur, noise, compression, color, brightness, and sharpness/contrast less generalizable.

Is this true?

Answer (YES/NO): YES